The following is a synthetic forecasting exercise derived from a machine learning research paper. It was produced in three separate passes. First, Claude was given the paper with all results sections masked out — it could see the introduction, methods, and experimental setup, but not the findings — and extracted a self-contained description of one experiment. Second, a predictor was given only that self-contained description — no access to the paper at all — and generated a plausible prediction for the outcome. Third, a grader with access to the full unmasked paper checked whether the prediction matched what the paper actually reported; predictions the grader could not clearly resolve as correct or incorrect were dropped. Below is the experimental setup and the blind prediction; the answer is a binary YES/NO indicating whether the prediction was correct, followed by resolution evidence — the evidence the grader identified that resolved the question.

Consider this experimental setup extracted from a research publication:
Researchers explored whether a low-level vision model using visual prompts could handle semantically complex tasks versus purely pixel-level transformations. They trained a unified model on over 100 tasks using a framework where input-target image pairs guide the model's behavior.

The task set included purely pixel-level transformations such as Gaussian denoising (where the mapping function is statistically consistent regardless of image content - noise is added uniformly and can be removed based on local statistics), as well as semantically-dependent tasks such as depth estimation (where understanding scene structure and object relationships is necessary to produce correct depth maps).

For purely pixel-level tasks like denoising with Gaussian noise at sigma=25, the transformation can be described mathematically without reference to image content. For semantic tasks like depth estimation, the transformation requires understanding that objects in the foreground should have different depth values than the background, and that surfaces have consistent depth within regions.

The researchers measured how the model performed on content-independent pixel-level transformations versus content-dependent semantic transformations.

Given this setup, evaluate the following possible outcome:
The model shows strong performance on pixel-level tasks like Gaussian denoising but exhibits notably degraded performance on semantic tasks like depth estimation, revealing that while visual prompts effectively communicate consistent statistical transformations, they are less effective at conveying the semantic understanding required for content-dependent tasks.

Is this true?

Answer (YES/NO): NO